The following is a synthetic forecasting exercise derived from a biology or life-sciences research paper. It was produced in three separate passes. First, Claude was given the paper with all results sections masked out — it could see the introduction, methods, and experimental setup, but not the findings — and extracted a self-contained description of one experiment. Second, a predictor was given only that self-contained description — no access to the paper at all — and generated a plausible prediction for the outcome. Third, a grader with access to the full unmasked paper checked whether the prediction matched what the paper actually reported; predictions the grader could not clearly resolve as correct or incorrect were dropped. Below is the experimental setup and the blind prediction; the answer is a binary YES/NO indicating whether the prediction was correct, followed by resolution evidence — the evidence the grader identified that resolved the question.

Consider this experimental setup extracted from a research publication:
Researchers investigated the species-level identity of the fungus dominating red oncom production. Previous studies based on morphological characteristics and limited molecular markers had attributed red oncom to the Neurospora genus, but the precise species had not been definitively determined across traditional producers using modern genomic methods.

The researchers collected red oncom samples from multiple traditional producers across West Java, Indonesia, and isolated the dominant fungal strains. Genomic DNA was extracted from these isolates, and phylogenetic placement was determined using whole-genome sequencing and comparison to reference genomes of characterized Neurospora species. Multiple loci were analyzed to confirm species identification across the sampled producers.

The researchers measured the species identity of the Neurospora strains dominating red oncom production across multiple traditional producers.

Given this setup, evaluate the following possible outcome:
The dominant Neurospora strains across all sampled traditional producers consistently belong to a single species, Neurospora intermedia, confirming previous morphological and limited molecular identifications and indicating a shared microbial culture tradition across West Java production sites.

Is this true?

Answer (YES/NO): YES